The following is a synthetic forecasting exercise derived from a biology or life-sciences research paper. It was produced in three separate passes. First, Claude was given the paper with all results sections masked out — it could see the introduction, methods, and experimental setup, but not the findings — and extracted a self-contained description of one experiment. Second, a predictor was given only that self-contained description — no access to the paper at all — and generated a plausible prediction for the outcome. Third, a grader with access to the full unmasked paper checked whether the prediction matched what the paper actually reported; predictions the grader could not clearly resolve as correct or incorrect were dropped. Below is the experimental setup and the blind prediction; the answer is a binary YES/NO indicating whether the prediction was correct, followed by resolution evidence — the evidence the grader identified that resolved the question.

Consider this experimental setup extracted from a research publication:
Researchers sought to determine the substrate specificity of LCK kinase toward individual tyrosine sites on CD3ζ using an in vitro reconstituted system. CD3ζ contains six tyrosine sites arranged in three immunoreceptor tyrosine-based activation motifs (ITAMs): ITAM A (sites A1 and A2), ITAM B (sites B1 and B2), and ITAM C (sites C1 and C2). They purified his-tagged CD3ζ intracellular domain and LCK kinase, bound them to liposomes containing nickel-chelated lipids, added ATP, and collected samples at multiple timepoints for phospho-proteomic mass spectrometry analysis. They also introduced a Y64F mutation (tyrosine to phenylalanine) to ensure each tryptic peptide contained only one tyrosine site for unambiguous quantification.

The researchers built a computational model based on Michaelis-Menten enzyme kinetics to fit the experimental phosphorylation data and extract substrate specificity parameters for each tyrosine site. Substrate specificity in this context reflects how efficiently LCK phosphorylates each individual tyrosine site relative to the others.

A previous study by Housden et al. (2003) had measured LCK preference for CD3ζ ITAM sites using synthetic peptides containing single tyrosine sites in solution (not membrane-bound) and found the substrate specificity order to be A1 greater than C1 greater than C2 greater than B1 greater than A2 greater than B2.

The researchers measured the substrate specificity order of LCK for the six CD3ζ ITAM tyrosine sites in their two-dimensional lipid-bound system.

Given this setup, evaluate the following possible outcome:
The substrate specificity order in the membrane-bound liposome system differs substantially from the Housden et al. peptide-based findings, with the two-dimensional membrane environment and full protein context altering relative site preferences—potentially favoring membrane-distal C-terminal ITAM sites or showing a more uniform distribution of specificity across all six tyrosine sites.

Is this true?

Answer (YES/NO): YES